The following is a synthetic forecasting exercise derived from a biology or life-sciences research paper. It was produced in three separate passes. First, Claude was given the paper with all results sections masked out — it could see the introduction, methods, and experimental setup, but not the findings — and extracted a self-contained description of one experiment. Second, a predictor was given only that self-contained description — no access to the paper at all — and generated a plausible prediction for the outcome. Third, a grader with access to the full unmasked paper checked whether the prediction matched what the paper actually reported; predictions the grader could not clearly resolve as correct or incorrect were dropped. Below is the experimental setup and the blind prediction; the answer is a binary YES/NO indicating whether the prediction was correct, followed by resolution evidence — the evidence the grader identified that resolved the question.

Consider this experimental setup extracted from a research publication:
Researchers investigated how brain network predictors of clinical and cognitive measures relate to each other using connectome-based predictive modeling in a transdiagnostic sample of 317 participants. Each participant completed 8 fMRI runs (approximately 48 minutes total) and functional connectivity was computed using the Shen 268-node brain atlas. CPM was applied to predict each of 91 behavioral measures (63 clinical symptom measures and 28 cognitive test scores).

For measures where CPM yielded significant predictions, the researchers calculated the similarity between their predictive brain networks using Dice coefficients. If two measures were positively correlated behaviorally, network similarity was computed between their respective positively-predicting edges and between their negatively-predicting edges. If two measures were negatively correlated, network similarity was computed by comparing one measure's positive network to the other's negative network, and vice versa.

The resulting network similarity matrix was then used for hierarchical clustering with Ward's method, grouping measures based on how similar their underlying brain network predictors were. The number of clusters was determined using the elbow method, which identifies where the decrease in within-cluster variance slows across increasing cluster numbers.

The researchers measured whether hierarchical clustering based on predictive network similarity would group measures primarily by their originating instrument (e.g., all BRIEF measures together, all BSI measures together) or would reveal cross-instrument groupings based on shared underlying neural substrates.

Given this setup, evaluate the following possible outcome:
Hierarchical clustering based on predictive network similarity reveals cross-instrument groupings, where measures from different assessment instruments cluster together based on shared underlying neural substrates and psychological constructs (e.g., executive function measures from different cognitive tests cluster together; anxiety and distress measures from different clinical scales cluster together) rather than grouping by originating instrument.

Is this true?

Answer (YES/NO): YES